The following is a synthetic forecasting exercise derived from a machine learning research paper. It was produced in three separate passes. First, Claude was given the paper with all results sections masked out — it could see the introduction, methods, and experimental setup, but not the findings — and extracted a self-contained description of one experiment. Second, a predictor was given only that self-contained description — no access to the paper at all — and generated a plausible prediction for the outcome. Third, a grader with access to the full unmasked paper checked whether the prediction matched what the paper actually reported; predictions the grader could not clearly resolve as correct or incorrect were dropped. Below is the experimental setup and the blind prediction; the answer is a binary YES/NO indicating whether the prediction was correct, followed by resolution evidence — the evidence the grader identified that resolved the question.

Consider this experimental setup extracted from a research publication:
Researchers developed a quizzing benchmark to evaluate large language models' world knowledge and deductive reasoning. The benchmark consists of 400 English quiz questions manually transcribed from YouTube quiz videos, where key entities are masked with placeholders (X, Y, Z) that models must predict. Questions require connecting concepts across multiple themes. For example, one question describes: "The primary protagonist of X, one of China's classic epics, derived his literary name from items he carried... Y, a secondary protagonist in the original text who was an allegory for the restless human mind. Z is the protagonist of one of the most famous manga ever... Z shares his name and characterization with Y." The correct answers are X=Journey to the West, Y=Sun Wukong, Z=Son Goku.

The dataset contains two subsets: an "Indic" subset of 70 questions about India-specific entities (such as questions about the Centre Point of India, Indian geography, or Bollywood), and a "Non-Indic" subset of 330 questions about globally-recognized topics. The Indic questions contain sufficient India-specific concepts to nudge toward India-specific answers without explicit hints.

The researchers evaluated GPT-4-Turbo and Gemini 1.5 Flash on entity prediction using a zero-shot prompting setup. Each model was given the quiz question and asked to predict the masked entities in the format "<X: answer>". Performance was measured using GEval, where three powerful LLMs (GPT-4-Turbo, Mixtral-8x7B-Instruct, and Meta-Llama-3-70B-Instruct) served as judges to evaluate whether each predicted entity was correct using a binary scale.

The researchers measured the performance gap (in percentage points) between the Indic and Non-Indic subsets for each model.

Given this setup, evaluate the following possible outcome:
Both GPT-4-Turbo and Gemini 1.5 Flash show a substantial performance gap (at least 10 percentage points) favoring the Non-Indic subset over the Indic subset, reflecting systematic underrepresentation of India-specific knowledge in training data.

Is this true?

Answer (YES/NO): YES